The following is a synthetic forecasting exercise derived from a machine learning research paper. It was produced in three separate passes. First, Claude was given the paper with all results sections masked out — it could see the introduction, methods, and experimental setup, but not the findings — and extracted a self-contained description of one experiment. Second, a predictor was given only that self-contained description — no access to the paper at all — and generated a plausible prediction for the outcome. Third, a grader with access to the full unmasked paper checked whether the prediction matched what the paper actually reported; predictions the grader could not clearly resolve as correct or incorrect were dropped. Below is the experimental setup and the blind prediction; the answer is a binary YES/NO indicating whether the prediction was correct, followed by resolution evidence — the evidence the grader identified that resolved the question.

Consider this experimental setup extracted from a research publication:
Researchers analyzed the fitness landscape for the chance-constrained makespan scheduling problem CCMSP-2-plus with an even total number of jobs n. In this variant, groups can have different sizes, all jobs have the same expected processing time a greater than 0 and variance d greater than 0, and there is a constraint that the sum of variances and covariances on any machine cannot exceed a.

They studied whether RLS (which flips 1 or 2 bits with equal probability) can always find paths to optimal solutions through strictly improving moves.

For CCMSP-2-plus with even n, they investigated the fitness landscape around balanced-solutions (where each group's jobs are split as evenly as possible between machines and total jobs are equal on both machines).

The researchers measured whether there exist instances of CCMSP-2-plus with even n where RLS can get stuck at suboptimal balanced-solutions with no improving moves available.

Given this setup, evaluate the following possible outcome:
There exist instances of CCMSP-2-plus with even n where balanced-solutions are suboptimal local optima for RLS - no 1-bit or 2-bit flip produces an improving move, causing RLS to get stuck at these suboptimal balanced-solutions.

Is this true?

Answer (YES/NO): YES